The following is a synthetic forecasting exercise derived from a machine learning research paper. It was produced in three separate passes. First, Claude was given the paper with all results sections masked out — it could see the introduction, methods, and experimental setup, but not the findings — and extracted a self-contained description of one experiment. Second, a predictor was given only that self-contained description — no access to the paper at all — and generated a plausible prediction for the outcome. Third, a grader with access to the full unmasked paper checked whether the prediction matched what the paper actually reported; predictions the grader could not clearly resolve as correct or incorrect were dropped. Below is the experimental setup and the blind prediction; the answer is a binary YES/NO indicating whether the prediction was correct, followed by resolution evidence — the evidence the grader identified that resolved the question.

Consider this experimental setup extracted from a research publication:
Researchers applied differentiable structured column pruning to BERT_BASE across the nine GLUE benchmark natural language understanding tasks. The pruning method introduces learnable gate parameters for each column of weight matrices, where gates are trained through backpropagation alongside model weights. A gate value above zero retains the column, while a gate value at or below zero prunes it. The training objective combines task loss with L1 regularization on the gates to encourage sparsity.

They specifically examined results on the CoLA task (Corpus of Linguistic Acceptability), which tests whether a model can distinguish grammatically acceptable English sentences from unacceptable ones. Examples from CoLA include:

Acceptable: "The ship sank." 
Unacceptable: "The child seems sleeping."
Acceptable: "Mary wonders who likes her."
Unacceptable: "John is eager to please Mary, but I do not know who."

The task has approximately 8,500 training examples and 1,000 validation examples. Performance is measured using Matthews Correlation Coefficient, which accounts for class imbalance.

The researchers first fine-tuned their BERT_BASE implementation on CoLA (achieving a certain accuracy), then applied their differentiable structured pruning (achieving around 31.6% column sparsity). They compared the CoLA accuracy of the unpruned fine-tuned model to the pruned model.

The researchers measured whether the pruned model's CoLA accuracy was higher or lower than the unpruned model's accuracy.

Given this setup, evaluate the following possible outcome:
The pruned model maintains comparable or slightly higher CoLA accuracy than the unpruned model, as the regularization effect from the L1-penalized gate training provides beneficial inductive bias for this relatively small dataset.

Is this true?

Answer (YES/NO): YES